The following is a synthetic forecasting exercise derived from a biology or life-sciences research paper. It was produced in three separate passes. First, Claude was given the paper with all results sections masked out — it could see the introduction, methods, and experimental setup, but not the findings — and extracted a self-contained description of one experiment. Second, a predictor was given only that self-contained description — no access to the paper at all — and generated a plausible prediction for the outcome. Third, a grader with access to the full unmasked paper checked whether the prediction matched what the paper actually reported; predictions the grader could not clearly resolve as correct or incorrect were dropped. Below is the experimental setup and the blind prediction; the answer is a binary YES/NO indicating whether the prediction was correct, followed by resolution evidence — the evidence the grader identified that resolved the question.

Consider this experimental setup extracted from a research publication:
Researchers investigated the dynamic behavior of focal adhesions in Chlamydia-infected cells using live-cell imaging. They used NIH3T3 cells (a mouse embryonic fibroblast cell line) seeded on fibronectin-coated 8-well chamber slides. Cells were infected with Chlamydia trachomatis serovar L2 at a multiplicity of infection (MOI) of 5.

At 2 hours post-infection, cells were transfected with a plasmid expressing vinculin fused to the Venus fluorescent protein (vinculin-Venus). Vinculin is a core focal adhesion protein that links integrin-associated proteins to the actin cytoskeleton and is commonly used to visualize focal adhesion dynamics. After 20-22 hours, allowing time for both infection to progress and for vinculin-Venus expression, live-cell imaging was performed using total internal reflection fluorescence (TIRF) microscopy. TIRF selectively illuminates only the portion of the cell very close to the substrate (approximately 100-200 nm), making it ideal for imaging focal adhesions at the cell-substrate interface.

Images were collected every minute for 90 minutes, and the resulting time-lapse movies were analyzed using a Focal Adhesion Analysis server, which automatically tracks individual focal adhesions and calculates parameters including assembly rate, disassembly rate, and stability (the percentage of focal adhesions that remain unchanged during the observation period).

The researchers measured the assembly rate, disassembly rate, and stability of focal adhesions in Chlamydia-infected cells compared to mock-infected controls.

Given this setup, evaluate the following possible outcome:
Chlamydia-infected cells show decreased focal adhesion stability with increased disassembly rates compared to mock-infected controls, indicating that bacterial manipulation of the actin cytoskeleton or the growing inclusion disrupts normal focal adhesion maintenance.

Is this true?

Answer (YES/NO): NO